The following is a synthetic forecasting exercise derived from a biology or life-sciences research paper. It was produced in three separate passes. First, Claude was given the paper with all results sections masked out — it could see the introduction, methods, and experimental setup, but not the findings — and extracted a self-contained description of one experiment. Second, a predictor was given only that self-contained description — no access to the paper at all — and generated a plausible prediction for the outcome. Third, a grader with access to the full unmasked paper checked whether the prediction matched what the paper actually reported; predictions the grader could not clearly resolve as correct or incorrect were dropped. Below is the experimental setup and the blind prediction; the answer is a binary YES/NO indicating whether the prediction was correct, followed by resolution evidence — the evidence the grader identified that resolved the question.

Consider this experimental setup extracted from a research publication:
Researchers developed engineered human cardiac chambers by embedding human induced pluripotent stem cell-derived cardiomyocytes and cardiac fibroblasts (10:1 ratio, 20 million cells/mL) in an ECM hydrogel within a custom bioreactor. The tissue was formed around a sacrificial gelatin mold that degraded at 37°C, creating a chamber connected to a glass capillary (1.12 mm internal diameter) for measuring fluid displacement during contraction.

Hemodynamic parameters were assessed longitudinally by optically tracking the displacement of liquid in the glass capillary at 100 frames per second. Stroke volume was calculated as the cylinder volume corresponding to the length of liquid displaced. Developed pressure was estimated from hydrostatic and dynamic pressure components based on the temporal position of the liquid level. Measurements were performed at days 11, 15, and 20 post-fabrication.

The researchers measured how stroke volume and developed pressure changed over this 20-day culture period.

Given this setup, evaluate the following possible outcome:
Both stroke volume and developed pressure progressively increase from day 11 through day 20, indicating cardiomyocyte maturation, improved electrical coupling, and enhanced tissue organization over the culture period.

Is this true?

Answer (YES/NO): NO